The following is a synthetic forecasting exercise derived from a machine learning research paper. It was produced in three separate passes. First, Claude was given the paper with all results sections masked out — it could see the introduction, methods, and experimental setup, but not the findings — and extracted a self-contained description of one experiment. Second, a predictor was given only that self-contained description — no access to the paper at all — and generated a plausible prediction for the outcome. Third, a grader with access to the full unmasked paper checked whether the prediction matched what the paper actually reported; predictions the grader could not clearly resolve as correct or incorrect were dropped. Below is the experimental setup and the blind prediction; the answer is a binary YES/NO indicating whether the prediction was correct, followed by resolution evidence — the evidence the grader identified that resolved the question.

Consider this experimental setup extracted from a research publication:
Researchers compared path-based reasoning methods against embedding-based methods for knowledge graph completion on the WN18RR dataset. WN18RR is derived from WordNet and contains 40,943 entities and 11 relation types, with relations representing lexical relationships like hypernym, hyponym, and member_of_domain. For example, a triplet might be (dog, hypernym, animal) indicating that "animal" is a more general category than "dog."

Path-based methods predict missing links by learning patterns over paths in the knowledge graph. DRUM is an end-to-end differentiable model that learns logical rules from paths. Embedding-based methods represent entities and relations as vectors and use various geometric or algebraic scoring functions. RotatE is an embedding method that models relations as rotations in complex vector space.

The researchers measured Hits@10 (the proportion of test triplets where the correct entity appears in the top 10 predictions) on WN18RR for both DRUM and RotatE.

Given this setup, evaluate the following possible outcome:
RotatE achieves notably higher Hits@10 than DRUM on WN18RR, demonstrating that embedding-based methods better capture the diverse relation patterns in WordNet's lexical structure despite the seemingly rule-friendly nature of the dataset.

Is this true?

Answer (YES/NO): NO